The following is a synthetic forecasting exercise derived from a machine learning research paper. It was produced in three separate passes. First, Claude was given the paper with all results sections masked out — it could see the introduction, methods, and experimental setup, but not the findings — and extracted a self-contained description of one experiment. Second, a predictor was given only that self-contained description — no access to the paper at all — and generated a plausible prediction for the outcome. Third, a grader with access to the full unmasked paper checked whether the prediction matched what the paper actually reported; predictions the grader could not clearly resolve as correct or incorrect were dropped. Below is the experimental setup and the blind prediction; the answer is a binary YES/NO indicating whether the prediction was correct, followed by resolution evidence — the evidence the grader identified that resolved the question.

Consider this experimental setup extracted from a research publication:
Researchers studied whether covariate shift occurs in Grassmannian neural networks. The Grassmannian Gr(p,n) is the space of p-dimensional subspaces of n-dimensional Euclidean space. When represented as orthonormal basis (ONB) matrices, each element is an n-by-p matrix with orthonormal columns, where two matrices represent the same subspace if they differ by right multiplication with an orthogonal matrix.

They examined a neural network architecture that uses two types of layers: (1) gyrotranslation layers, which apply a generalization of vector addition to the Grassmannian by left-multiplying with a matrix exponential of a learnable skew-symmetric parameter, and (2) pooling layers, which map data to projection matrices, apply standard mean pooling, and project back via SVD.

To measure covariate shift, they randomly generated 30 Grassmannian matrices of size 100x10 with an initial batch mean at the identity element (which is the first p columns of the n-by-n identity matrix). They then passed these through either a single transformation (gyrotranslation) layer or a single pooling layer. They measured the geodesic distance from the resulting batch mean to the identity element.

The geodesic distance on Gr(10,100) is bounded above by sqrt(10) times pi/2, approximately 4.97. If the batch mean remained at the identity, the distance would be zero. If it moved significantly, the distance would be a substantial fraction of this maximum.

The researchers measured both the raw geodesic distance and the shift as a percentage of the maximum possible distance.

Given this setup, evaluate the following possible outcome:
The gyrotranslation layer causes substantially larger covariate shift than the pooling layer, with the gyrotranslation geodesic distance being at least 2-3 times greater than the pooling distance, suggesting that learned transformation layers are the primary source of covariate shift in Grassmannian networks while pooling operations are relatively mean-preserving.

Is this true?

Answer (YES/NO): NO